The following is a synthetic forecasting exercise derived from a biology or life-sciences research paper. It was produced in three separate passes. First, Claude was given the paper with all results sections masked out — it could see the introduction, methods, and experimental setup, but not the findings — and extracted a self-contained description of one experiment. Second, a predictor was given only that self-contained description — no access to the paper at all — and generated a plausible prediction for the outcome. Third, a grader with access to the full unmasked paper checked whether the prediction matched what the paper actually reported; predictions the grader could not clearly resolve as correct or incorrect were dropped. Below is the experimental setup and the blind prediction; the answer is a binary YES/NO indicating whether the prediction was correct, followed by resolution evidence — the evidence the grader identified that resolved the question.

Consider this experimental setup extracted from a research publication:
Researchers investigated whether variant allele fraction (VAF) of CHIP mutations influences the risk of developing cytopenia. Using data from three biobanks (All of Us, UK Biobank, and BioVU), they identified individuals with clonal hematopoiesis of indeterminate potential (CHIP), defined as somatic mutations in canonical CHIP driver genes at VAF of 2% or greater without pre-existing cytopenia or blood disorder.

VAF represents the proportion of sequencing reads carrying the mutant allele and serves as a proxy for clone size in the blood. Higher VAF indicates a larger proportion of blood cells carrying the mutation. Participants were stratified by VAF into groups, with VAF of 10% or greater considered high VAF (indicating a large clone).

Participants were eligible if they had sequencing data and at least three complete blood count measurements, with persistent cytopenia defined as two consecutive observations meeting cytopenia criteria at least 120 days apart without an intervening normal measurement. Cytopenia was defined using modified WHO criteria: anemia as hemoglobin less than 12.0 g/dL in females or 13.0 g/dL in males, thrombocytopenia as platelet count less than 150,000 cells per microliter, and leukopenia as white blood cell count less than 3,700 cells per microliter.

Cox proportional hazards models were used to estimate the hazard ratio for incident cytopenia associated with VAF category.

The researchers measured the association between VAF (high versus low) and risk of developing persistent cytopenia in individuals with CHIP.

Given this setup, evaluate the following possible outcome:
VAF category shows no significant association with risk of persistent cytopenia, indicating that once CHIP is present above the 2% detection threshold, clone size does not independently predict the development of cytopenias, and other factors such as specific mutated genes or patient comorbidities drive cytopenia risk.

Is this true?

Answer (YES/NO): NO